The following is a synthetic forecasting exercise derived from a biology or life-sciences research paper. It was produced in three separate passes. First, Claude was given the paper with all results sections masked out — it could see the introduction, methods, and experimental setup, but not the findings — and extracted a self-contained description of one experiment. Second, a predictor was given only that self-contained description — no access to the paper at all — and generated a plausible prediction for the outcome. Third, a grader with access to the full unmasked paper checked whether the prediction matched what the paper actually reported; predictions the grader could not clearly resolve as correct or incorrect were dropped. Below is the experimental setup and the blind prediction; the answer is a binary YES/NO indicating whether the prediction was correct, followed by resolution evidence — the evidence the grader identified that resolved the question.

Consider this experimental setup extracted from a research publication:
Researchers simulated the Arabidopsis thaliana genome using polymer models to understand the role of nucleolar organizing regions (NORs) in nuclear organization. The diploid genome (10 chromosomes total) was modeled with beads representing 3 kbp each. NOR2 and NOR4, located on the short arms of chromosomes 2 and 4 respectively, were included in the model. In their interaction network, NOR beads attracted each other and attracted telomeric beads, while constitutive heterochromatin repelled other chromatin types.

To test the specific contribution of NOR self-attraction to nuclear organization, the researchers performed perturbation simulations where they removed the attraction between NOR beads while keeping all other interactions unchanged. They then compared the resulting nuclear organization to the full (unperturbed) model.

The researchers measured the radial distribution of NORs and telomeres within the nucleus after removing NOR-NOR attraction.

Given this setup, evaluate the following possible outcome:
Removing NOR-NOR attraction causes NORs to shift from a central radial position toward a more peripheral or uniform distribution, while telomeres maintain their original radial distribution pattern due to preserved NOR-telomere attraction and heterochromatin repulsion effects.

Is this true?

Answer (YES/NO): NO